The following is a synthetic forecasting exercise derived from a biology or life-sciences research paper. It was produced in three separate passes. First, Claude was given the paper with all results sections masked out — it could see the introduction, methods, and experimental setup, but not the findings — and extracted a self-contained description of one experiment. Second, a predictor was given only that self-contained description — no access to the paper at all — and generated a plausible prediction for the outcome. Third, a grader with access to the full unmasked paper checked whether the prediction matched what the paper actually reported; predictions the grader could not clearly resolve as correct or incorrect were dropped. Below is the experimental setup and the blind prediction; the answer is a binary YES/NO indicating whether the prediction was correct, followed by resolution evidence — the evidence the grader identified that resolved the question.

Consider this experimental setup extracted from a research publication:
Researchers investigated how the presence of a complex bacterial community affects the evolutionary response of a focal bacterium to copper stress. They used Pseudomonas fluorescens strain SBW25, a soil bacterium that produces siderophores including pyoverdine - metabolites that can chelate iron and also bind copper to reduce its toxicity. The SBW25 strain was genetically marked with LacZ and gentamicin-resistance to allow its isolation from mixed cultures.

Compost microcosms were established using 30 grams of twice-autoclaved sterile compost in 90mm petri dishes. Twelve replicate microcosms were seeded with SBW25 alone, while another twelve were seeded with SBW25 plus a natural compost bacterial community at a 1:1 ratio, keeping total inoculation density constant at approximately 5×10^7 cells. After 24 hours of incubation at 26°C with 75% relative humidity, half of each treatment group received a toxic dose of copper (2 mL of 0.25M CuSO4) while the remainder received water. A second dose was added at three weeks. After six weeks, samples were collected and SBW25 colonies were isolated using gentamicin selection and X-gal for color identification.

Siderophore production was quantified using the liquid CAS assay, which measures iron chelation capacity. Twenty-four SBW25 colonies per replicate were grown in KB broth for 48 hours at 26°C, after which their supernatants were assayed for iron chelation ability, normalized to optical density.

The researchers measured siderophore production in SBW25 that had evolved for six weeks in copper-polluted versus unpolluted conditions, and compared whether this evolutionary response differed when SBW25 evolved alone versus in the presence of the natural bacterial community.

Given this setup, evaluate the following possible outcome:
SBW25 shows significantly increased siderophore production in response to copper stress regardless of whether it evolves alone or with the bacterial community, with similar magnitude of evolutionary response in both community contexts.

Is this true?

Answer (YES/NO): NO